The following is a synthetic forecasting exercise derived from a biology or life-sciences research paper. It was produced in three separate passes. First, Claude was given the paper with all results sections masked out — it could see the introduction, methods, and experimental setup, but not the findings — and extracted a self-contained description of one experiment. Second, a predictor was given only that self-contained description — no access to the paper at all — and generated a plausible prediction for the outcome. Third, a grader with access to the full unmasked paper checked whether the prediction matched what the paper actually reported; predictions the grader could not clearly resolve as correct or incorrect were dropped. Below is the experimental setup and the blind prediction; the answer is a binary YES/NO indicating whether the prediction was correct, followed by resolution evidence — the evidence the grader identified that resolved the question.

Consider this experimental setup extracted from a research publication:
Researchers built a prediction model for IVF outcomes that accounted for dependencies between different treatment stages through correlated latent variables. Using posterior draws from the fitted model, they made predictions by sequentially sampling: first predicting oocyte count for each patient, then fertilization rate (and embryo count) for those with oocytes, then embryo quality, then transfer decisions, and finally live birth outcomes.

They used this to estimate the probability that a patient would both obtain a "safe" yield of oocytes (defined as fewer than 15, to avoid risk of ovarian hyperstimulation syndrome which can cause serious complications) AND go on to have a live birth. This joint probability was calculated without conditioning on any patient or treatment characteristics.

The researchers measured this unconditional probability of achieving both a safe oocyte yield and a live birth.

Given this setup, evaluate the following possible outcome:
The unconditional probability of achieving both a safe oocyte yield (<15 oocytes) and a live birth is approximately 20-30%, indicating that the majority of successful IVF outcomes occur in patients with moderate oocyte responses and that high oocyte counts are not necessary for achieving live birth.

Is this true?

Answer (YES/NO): YES